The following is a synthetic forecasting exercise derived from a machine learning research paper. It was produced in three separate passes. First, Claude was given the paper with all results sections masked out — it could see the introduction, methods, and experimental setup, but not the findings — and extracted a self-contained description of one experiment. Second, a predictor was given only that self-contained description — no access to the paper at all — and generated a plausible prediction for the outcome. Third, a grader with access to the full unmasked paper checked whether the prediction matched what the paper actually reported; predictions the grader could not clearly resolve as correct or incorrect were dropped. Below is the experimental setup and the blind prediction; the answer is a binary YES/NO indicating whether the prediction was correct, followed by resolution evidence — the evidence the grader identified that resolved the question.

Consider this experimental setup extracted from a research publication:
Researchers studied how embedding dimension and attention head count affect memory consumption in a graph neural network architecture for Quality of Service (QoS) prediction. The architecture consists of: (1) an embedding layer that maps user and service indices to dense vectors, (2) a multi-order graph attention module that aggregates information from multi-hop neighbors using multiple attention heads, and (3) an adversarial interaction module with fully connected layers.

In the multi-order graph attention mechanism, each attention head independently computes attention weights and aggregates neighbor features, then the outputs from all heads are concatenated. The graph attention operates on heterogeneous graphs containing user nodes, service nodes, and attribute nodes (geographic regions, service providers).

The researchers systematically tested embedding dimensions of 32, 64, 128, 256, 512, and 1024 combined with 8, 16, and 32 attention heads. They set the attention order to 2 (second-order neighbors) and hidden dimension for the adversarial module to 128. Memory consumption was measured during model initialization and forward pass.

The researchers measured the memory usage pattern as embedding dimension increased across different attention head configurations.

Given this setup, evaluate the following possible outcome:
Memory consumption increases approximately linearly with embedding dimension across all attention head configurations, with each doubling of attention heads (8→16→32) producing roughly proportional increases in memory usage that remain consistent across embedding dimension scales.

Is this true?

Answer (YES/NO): NO